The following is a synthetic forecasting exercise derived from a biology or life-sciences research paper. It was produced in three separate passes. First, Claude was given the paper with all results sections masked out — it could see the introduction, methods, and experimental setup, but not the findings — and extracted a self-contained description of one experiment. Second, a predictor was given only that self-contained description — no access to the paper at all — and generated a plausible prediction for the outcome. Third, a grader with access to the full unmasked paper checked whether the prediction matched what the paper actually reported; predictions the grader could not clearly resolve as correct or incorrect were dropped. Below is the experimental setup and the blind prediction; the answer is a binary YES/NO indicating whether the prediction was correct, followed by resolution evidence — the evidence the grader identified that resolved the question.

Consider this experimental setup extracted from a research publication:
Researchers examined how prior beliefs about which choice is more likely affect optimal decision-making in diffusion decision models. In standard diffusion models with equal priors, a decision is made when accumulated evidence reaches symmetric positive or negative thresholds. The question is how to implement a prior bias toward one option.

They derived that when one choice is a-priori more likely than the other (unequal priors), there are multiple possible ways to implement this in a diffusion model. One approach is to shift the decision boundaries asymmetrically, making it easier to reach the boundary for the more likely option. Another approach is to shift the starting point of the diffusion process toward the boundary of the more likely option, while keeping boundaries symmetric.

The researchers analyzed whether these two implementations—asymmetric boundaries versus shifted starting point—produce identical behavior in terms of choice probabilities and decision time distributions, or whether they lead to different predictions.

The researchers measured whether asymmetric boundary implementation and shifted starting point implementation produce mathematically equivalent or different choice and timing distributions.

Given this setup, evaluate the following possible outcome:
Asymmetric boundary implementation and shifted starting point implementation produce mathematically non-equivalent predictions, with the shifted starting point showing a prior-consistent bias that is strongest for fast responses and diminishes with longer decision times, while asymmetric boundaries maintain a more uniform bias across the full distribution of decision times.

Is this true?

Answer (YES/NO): NO